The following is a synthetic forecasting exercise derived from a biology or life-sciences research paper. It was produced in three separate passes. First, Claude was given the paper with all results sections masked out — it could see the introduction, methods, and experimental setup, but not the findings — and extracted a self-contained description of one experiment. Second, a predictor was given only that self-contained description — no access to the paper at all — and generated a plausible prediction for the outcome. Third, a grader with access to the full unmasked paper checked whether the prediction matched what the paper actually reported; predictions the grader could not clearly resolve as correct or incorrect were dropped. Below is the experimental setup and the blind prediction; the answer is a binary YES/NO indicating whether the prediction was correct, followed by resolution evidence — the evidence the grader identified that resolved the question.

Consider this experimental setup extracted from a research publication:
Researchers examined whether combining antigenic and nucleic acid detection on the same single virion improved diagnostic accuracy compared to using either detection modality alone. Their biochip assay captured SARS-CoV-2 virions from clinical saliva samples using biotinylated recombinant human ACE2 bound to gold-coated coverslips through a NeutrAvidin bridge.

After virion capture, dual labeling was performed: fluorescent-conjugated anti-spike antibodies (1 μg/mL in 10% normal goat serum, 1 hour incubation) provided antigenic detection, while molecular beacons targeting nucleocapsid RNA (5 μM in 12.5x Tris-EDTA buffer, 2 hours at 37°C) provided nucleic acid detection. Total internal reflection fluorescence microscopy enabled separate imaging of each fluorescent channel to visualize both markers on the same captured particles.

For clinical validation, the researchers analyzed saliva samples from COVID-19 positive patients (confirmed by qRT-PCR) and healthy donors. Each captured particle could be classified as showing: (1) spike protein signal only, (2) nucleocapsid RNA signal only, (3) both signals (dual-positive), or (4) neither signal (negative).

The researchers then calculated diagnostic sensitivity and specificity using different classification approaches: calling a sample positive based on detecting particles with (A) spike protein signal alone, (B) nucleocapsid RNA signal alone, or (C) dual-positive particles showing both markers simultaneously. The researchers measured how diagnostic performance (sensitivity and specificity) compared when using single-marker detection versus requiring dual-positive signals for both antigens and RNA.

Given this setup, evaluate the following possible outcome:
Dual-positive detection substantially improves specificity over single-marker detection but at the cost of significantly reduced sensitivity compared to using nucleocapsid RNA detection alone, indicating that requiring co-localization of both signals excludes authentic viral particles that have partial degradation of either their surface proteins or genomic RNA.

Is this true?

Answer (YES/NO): NO